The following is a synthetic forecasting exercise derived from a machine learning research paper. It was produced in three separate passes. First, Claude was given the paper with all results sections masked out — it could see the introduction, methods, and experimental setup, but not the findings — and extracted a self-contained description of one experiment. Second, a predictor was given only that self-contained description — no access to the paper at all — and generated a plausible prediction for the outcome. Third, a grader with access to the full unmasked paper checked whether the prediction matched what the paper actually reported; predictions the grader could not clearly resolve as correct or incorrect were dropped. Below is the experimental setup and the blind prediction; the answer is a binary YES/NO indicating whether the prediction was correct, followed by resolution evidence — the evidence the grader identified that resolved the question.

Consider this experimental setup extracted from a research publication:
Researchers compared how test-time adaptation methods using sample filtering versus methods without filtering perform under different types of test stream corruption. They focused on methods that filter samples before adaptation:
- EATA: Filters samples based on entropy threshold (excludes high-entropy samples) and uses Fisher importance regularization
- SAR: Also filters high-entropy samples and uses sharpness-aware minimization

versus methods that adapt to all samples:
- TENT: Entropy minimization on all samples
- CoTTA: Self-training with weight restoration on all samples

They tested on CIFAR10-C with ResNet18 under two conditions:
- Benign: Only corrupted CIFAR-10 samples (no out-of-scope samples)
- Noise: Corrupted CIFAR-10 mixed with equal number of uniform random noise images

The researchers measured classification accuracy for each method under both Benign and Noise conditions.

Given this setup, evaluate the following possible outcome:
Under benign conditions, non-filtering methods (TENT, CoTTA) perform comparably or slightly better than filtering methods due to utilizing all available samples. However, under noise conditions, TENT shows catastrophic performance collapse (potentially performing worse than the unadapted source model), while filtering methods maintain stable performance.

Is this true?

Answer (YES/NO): NO